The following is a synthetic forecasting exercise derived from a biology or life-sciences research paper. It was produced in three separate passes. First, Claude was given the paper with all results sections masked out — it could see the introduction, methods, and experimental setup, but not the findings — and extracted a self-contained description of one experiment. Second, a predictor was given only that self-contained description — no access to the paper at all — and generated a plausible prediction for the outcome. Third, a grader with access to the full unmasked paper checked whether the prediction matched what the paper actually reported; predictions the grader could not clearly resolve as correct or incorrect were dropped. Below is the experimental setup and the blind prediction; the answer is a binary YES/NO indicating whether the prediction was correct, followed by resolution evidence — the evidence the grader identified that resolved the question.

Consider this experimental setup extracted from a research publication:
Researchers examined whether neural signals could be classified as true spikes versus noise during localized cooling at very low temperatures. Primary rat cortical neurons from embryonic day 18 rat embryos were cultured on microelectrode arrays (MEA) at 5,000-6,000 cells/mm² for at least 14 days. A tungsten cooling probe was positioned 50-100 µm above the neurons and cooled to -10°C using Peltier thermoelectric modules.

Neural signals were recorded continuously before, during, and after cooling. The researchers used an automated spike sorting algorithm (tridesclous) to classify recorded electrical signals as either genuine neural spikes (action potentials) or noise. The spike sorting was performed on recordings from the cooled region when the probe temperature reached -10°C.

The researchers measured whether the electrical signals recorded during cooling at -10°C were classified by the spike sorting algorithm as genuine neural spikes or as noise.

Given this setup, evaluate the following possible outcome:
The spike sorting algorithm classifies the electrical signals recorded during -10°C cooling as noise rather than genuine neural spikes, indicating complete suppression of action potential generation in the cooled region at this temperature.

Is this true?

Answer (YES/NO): YES